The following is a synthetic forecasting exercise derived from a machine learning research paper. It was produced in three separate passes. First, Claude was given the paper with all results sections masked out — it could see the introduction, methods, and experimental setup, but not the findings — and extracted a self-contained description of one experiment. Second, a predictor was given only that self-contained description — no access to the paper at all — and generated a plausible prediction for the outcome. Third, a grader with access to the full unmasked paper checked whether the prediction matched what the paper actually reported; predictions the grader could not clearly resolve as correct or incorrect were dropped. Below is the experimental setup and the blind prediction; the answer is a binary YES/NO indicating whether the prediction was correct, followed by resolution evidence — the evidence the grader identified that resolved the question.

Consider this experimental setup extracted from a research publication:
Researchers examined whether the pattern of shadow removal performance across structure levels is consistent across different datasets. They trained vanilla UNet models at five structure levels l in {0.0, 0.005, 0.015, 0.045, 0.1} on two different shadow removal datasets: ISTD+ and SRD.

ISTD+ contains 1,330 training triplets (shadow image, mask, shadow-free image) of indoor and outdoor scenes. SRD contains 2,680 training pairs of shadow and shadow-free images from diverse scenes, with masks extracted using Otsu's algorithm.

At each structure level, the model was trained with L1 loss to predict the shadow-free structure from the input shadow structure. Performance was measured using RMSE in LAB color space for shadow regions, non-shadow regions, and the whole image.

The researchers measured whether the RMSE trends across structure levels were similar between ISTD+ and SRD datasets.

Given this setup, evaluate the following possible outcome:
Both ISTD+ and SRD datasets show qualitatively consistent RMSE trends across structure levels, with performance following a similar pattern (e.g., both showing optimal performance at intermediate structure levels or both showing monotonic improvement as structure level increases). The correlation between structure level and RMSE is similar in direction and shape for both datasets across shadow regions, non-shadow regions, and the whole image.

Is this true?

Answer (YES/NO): YES